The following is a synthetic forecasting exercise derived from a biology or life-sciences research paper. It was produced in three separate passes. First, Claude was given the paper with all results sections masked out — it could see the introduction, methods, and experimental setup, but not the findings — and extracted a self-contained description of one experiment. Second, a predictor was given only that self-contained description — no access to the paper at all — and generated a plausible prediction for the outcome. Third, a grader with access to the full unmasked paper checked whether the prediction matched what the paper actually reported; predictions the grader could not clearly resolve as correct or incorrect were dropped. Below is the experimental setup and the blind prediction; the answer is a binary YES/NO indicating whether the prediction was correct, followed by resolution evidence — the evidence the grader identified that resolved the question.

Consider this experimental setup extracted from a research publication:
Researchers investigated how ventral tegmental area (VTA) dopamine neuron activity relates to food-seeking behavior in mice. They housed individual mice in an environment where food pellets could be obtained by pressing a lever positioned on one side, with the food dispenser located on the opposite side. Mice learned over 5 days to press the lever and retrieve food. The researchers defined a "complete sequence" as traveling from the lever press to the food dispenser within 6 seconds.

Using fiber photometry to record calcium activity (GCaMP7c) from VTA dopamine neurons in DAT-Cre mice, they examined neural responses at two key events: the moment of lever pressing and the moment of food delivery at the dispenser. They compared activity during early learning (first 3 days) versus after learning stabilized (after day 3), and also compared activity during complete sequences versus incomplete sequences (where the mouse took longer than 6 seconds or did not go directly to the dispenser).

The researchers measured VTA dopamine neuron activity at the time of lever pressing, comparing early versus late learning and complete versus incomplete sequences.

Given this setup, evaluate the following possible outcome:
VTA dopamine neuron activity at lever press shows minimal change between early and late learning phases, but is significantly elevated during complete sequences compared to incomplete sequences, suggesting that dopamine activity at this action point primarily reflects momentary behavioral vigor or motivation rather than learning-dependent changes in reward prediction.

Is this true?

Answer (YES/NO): NO